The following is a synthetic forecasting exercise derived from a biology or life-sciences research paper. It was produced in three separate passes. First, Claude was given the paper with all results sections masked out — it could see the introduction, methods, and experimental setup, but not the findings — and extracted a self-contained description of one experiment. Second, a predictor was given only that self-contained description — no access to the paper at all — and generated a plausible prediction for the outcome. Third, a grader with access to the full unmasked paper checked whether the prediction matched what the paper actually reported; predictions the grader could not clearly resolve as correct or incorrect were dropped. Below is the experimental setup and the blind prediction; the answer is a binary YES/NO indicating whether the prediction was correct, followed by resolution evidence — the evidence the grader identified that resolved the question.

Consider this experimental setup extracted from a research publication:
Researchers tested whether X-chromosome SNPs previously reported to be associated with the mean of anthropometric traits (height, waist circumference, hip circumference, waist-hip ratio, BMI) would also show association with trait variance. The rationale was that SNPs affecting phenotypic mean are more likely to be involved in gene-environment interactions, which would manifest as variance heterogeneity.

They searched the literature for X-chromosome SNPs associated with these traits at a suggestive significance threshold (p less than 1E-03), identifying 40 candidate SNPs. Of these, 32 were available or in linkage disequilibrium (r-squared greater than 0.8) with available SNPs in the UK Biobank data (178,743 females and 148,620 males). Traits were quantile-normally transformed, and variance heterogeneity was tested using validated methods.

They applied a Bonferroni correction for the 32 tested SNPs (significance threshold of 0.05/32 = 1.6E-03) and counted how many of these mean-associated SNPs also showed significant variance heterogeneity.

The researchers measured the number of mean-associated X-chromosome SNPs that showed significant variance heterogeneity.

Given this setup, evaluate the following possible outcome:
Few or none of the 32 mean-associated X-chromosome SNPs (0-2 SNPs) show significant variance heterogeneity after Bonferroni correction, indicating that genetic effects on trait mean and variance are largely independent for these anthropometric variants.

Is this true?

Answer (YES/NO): NO